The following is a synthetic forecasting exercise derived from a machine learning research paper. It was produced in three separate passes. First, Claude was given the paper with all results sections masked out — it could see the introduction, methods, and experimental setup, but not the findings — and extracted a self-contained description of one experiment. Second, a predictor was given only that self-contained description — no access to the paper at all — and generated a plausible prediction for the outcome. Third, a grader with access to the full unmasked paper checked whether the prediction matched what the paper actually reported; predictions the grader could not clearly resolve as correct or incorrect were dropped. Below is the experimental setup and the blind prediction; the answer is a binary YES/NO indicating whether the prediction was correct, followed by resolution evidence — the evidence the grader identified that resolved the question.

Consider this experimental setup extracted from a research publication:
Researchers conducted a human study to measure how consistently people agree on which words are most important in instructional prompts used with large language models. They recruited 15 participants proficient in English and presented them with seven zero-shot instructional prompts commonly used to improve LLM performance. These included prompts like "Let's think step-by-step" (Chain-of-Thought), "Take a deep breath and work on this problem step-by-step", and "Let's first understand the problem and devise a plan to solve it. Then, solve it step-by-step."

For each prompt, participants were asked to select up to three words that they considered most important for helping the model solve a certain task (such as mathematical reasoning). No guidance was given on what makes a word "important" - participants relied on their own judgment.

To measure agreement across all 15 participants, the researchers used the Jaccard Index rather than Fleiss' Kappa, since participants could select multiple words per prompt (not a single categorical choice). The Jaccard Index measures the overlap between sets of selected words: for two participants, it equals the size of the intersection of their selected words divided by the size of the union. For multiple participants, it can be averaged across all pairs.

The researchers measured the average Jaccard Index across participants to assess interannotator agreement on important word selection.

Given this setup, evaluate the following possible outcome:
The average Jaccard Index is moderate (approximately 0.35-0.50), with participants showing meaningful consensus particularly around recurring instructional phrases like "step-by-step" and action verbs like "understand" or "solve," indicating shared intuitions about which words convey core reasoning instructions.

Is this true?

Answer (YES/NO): YES